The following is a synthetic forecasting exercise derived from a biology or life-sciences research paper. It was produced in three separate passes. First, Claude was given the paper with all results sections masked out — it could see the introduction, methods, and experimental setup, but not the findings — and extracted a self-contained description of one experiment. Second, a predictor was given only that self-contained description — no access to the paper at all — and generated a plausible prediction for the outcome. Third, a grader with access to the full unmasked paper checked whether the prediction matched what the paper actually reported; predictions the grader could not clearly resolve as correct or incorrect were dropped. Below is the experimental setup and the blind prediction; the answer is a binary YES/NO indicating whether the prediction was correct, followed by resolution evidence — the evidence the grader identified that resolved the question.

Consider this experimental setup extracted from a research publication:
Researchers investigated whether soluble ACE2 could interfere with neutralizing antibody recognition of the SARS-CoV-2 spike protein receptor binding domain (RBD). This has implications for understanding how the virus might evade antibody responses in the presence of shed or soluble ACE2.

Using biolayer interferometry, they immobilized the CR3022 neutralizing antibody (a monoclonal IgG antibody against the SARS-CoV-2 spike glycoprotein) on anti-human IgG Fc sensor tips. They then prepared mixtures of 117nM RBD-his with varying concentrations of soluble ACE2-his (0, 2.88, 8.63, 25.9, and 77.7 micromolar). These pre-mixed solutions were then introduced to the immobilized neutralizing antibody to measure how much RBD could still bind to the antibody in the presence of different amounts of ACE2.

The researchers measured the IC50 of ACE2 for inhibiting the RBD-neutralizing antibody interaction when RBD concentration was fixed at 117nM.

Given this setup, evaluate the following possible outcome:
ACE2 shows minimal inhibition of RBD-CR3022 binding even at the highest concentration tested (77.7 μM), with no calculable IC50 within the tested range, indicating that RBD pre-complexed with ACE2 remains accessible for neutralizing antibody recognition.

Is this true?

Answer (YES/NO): NO